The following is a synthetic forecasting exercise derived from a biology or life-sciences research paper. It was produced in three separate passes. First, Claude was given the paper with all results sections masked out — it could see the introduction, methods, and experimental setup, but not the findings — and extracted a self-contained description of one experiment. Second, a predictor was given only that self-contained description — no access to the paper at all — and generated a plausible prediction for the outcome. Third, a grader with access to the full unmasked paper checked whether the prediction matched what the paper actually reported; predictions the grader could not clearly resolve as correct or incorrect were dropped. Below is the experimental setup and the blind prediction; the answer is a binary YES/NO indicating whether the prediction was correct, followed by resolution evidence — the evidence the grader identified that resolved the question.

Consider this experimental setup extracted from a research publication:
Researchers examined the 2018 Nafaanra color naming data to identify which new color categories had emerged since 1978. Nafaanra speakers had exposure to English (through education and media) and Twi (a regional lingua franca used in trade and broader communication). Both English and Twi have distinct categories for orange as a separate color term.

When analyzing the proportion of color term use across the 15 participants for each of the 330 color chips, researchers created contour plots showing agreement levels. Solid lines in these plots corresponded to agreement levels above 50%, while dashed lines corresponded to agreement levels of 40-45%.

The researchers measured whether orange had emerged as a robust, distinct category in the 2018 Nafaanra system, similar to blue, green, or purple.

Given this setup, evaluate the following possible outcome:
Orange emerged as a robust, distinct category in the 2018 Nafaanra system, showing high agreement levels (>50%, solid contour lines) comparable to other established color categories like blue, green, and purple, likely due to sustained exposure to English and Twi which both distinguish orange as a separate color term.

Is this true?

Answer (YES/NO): NO